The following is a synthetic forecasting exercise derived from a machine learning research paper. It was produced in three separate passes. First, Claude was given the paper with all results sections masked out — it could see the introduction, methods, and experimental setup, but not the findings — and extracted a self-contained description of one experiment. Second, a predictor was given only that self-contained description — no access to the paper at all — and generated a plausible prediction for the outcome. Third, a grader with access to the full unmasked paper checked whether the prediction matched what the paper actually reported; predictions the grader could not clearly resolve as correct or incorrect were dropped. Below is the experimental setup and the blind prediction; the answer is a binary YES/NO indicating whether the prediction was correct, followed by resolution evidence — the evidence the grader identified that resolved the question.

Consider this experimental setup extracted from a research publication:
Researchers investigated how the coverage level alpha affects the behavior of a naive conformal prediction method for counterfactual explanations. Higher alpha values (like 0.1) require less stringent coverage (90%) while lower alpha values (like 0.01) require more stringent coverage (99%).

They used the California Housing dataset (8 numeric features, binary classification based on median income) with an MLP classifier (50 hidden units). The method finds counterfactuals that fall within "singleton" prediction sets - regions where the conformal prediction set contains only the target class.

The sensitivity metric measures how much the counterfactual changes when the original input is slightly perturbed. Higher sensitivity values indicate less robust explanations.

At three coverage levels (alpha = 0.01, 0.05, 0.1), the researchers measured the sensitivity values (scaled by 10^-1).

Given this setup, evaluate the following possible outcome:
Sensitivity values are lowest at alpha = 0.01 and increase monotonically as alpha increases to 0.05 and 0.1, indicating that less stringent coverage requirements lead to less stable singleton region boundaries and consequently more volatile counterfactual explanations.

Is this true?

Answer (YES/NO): YES